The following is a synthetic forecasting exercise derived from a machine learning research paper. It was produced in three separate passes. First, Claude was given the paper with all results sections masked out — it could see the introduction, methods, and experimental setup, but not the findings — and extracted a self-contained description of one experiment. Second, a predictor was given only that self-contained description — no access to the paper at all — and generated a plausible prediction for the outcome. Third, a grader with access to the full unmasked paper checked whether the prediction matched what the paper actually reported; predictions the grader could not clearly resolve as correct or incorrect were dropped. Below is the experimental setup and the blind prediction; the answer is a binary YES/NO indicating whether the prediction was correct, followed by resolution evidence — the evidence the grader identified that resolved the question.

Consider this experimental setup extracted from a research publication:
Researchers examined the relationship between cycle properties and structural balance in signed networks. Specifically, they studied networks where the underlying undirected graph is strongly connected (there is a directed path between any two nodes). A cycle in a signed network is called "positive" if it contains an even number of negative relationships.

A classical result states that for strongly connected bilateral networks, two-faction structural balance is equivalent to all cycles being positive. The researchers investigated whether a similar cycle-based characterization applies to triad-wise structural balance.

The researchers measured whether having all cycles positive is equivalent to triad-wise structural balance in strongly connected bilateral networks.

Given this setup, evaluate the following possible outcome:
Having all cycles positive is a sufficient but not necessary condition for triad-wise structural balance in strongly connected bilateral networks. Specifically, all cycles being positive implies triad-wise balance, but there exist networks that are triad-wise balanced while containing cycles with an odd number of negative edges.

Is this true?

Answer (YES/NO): YES